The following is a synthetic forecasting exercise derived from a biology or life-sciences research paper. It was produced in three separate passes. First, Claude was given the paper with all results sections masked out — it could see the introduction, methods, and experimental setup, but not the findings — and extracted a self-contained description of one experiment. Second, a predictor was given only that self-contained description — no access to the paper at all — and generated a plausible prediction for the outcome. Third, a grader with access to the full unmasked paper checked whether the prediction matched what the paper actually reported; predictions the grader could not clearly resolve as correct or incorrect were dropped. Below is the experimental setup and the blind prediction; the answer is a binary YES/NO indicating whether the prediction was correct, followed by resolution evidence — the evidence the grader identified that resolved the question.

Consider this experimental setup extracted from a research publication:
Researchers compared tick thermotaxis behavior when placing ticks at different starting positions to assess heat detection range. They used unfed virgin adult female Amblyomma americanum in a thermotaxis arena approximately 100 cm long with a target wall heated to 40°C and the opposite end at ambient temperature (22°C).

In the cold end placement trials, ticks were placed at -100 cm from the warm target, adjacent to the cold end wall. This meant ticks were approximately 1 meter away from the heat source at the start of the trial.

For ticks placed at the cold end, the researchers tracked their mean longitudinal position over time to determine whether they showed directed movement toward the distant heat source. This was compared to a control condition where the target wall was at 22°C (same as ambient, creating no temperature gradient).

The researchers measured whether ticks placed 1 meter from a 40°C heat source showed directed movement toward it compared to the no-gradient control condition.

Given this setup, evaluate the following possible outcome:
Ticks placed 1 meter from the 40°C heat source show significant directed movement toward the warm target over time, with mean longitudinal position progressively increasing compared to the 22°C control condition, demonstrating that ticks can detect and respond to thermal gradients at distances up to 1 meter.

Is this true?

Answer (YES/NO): YES